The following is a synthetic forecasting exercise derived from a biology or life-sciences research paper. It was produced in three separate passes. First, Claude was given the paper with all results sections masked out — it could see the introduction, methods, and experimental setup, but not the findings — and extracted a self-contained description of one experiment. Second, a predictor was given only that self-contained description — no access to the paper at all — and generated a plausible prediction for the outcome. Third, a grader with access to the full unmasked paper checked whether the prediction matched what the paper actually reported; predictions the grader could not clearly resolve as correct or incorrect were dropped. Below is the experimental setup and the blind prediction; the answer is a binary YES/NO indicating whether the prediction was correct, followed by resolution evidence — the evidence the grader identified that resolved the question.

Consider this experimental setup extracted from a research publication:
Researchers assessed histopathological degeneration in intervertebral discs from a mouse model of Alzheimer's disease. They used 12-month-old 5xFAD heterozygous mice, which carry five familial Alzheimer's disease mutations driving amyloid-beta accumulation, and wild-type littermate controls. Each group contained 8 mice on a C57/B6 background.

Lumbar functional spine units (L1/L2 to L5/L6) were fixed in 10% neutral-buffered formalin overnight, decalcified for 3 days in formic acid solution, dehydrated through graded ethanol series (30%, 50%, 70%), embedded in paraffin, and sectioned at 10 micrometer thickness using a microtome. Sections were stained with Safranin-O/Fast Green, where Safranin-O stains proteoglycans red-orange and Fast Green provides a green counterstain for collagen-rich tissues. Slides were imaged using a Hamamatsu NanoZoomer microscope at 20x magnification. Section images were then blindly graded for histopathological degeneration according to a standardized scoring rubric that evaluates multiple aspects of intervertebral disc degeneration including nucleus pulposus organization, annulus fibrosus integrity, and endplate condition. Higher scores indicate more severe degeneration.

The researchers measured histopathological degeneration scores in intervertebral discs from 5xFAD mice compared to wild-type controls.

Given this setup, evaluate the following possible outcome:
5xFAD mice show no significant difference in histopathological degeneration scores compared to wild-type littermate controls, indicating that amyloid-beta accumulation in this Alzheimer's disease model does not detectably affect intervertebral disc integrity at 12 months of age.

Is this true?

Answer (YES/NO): YES